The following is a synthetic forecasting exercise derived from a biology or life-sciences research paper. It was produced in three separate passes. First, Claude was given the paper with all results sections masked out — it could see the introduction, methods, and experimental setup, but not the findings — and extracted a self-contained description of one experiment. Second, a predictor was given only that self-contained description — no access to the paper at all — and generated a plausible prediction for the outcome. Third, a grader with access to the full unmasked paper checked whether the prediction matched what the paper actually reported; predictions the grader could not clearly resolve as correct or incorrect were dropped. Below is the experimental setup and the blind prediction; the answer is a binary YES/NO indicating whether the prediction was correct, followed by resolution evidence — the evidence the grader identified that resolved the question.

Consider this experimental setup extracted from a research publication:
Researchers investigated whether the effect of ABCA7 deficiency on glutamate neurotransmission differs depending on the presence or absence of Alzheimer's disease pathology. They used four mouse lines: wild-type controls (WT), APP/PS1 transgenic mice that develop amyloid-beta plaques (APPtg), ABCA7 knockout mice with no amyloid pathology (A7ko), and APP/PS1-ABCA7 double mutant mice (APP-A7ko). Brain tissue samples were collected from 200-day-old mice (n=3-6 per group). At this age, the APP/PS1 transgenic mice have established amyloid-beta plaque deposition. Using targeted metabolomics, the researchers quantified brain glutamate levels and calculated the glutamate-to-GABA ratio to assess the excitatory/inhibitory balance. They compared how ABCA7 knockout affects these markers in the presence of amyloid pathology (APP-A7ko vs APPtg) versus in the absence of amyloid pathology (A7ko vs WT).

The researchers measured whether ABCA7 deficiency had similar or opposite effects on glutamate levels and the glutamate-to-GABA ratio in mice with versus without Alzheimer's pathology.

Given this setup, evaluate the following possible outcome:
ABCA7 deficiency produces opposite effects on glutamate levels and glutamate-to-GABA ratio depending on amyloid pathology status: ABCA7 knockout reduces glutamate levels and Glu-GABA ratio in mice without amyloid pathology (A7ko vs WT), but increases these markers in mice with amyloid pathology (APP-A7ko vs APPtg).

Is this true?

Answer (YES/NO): NO